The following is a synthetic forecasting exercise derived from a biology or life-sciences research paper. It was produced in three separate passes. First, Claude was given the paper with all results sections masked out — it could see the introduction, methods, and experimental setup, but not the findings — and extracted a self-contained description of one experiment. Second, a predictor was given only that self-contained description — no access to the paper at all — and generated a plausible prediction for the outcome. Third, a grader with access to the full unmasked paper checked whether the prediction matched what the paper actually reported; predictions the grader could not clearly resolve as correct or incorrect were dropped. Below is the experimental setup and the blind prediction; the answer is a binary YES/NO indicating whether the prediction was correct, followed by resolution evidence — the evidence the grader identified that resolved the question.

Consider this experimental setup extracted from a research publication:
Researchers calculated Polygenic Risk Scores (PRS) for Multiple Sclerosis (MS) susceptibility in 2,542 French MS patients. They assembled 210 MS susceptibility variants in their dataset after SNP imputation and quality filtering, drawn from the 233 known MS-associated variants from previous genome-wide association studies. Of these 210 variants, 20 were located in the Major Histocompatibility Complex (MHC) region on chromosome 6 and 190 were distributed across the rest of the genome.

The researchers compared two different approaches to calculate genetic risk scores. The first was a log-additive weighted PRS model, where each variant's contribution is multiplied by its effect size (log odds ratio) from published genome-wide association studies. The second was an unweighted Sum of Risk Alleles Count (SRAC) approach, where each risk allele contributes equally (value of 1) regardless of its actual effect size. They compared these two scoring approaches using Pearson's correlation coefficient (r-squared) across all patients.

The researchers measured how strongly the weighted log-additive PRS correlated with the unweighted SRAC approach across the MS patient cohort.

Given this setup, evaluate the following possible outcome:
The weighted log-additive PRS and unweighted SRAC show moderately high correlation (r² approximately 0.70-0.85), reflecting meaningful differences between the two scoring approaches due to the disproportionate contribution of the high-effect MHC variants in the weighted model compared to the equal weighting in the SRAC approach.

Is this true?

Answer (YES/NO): NO